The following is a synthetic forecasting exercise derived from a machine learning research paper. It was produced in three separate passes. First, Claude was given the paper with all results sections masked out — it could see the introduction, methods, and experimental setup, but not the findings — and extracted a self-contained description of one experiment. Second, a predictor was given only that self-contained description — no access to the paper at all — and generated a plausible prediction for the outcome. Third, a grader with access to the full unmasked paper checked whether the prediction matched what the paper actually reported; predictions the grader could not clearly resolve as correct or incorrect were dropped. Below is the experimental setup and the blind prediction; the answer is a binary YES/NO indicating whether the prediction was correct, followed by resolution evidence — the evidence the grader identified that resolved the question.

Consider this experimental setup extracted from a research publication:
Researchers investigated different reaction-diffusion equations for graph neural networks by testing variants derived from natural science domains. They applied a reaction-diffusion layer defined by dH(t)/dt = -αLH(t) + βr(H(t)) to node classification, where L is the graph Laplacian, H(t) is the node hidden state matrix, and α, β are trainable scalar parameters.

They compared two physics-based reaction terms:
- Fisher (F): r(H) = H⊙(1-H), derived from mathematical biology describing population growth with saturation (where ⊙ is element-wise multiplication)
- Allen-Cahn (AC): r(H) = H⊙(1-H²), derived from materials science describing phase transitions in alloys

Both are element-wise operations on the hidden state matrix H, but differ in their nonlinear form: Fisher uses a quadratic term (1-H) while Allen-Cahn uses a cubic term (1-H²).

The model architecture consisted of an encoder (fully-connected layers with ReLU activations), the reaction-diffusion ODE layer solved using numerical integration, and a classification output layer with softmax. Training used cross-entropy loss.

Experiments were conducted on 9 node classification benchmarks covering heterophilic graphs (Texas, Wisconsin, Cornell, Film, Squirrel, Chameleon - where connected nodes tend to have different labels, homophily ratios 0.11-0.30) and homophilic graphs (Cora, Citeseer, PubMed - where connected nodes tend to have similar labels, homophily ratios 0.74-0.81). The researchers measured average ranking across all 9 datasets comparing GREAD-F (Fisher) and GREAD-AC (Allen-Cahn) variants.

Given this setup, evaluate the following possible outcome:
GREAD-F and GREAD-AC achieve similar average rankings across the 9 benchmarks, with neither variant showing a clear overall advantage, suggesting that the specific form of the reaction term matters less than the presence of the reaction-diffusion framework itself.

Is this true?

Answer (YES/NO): NO